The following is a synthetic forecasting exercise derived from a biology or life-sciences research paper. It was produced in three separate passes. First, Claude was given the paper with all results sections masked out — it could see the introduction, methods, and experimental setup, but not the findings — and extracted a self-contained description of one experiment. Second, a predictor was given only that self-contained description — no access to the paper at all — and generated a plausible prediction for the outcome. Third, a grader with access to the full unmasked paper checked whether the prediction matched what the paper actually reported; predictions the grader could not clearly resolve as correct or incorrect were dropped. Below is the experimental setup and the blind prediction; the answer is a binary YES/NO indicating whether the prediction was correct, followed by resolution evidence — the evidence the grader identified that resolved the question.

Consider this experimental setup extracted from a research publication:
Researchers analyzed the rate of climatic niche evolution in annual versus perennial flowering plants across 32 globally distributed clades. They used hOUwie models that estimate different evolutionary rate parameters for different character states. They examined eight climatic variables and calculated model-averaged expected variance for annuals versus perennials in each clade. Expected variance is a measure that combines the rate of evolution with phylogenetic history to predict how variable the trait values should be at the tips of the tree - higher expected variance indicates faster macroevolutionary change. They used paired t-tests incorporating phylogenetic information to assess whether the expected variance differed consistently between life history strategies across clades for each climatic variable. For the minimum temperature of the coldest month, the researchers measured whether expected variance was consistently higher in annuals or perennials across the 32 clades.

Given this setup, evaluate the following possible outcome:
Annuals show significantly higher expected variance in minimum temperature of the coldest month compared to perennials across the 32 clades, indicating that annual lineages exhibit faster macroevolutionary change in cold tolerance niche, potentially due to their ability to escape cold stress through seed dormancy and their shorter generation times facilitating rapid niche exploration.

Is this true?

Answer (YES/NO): NO